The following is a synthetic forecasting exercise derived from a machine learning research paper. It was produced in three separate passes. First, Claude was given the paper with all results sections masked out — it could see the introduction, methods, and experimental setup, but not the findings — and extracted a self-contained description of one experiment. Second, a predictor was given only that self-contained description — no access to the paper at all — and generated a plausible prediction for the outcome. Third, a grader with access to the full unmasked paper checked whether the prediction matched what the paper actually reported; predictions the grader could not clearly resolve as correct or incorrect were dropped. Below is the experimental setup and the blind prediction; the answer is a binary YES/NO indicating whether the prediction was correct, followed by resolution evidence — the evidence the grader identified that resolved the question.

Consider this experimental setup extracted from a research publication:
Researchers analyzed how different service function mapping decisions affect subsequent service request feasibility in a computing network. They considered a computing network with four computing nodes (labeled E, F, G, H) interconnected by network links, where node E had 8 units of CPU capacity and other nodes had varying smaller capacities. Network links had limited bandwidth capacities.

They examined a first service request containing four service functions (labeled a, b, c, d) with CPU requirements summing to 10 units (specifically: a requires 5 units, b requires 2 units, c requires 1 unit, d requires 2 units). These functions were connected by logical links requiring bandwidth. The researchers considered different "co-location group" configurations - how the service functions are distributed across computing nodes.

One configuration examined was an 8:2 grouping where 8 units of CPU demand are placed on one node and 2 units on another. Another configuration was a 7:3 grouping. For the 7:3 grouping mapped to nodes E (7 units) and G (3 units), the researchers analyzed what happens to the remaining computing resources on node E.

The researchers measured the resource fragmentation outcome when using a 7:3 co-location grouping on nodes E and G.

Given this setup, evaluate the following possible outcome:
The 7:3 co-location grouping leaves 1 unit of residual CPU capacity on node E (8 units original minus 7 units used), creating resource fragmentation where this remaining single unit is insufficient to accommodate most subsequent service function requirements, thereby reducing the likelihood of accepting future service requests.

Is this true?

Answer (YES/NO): NO